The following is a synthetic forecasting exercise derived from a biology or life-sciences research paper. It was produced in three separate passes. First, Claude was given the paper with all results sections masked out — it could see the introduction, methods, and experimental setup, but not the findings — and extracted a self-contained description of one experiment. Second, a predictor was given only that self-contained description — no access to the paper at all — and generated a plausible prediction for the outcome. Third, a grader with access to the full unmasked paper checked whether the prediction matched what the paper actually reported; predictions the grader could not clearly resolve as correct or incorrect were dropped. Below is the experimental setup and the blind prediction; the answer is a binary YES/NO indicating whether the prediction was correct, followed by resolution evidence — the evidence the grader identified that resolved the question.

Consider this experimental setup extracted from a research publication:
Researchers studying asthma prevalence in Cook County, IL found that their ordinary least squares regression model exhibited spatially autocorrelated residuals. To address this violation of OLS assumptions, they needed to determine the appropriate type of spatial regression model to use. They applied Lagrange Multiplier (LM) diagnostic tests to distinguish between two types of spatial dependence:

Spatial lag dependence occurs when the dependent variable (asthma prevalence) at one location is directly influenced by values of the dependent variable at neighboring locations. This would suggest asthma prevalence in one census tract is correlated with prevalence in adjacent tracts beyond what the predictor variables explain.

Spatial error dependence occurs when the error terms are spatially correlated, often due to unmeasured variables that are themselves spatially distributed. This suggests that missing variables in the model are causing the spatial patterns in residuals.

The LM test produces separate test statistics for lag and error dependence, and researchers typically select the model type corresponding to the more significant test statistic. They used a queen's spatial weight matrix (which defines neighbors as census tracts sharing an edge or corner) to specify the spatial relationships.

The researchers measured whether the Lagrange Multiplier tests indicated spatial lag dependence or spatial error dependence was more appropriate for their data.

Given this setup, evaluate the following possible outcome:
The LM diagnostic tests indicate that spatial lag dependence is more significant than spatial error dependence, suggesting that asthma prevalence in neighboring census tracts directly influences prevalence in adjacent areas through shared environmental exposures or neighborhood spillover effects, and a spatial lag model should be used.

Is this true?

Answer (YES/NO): YES